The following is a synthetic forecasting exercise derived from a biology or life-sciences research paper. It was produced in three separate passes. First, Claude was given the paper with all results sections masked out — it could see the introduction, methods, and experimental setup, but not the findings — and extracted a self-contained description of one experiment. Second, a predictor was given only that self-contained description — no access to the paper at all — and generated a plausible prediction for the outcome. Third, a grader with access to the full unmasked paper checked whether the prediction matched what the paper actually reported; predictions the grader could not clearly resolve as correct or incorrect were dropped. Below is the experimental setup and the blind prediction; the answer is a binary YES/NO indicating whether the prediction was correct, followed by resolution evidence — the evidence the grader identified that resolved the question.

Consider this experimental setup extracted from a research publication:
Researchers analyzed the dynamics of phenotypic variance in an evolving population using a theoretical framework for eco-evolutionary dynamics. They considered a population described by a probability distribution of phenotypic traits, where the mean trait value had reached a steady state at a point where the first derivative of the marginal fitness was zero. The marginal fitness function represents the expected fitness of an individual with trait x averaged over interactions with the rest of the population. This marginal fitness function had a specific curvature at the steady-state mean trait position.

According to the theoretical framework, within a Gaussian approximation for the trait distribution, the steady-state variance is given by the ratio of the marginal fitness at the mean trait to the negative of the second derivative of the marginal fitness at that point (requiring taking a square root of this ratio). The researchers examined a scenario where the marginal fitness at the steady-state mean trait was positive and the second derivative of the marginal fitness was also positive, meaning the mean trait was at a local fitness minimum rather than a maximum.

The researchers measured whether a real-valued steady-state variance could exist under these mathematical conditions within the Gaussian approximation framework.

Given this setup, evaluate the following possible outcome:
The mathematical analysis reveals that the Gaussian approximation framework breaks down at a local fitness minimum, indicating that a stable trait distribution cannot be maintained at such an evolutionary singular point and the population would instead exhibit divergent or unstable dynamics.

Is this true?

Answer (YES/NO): YES